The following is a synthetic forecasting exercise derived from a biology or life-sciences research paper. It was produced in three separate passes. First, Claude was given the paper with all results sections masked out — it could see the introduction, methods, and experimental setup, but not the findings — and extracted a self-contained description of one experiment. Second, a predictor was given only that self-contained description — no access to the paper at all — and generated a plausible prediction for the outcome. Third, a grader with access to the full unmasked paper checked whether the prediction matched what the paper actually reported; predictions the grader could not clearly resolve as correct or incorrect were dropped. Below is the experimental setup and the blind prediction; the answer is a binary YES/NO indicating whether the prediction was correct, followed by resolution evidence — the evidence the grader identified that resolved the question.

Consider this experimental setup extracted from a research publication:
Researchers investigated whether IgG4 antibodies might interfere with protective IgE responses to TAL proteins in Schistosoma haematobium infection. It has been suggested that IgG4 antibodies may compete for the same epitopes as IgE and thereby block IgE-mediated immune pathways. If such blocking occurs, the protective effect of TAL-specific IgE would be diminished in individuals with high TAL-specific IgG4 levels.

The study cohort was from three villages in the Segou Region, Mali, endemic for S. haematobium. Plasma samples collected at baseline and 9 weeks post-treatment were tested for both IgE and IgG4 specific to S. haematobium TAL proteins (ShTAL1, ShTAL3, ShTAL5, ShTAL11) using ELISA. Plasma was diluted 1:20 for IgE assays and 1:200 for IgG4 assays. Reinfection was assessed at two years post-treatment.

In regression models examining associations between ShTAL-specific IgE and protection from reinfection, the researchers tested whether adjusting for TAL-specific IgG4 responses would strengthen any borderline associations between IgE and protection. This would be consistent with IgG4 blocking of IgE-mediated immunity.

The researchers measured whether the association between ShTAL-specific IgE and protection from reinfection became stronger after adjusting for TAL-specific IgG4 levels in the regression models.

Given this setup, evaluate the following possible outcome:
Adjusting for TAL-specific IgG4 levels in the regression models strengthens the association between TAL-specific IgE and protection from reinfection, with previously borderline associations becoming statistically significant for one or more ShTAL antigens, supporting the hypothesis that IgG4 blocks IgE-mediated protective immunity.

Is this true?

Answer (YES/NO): NO